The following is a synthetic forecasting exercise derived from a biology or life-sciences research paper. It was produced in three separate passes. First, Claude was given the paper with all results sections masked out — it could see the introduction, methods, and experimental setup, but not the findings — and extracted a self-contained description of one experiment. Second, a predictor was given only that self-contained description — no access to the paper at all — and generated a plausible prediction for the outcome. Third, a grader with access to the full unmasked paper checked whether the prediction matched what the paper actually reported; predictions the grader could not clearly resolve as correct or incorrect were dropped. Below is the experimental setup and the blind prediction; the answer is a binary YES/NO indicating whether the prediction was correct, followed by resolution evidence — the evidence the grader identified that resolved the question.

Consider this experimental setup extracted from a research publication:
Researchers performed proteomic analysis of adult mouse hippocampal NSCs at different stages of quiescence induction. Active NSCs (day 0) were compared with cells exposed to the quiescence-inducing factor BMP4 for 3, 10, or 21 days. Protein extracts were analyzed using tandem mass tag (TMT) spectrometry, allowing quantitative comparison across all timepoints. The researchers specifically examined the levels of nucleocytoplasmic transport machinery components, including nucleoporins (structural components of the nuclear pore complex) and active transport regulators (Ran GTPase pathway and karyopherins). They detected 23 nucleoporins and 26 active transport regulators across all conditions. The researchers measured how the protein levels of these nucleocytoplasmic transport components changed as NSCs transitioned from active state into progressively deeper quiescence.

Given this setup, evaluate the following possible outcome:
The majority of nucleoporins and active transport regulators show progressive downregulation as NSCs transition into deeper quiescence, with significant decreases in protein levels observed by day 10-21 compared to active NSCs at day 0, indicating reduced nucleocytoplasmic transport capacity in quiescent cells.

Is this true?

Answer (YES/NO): YES